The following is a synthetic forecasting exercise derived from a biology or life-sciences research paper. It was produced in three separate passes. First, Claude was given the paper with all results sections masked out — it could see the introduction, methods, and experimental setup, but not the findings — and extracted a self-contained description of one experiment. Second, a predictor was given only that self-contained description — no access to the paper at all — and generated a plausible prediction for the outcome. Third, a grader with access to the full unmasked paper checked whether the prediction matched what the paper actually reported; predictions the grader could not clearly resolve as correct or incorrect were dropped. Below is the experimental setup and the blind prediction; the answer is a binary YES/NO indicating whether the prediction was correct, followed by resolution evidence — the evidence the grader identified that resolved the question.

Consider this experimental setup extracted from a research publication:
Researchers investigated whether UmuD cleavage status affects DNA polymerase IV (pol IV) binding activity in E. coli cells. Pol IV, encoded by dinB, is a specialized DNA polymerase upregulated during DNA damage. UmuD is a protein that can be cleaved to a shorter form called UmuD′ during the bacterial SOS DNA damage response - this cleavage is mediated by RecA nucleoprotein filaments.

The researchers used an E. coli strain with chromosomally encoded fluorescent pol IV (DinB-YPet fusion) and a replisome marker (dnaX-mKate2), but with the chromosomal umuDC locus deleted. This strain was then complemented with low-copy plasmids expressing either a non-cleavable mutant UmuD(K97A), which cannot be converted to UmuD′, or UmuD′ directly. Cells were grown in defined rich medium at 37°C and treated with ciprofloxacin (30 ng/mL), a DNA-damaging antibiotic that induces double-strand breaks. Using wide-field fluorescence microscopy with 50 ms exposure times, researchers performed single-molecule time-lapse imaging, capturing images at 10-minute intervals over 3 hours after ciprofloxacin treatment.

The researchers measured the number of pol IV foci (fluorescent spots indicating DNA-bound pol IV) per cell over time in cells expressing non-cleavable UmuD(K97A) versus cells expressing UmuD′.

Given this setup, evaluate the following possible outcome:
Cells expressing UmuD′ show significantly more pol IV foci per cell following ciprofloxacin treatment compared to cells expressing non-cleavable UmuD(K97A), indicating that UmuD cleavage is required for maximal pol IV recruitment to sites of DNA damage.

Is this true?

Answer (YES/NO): NO